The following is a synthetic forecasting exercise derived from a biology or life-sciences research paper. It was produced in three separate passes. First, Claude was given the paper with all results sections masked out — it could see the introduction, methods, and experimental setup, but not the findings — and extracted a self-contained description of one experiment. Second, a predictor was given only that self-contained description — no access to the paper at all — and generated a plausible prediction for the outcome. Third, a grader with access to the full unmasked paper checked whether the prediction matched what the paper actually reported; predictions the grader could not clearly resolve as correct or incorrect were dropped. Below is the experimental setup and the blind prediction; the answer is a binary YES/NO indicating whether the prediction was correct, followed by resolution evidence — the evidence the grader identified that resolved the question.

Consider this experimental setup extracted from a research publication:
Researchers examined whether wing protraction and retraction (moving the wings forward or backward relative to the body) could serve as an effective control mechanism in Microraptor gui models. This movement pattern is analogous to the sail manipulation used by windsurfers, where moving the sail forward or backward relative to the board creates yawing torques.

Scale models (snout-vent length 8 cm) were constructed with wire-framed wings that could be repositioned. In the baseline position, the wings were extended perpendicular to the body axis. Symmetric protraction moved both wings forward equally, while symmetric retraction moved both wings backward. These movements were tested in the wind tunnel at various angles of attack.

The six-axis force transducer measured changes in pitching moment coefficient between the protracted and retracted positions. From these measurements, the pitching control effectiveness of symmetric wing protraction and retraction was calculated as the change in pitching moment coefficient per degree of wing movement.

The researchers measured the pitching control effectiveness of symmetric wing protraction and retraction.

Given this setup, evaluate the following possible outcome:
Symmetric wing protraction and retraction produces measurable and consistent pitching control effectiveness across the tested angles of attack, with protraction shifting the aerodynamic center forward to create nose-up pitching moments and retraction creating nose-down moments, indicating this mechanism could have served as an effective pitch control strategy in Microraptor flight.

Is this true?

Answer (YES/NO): NO